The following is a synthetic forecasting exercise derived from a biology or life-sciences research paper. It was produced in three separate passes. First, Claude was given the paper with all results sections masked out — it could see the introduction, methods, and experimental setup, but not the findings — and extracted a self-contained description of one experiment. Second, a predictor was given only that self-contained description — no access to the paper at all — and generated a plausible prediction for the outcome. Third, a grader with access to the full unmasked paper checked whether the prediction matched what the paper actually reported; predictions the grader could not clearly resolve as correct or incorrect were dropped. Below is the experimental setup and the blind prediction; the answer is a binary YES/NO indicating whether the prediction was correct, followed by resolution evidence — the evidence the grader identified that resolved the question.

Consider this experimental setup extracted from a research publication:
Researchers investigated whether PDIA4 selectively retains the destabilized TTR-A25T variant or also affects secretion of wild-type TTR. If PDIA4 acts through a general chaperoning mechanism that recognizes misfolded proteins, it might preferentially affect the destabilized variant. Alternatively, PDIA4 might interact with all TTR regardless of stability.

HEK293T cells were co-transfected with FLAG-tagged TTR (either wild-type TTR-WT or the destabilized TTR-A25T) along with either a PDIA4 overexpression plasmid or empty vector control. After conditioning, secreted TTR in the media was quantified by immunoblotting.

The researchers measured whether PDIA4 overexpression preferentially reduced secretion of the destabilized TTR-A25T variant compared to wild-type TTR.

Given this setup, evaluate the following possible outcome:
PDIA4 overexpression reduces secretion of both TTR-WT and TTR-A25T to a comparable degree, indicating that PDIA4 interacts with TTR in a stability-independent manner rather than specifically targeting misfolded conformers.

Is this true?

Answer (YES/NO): NO